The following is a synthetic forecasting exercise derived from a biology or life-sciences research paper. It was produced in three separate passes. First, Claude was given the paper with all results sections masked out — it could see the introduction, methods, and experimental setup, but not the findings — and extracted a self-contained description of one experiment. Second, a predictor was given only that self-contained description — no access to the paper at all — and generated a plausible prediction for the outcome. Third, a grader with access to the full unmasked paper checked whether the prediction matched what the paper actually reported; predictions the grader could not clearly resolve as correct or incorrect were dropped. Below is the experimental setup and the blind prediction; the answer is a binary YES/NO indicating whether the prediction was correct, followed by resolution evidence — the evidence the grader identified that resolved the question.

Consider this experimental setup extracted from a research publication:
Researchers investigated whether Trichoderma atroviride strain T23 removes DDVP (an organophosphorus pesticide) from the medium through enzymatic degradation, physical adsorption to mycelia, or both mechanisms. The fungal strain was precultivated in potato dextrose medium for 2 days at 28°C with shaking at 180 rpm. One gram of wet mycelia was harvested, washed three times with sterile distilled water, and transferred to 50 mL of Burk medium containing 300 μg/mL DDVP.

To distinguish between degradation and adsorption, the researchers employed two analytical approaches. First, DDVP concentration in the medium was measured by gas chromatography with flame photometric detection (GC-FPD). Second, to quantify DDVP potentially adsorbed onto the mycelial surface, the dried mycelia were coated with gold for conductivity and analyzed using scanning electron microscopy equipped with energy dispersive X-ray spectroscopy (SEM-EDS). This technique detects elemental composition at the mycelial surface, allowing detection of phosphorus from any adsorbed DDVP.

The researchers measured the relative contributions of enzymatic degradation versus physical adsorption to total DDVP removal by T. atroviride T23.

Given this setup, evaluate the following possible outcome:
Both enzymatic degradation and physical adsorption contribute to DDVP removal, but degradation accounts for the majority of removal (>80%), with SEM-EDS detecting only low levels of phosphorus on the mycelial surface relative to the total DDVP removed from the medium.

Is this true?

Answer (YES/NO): NO